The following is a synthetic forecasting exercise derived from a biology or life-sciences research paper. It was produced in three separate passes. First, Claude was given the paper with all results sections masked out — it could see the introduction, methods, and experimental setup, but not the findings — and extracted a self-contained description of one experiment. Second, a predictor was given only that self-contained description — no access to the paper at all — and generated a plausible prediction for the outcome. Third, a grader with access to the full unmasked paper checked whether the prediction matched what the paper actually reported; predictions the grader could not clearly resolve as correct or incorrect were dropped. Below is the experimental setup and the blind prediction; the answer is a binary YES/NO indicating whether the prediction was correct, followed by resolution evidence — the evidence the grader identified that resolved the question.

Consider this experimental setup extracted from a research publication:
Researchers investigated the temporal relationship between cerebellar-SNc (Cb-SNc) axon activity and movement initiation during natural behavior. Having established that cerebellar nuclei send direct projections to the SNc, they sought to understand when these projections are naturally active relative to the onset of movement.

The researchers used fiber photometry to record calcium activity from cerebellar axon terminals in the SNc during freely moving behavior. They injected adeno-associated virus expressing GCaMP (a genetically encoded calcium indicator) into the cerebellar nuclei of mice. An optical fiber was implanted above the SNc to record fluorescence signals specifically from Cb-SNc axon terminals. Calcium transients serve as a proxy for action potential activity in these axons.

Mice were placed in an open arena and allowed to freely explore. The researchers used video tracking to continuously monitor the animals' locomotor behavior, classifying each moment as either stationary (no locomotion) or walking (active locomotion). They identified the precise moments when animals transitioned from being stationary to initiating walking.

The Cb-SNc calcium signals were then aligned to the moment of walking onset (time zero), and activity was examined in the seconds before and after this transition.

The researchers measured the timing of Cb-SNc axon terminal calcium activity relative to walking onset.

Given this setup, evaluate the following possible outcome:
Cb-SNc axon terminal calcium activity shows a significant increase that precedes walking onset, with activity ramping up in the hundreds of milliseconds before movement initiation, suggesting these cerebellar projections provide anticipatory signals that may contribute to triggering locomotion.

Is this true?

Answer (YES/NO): YES